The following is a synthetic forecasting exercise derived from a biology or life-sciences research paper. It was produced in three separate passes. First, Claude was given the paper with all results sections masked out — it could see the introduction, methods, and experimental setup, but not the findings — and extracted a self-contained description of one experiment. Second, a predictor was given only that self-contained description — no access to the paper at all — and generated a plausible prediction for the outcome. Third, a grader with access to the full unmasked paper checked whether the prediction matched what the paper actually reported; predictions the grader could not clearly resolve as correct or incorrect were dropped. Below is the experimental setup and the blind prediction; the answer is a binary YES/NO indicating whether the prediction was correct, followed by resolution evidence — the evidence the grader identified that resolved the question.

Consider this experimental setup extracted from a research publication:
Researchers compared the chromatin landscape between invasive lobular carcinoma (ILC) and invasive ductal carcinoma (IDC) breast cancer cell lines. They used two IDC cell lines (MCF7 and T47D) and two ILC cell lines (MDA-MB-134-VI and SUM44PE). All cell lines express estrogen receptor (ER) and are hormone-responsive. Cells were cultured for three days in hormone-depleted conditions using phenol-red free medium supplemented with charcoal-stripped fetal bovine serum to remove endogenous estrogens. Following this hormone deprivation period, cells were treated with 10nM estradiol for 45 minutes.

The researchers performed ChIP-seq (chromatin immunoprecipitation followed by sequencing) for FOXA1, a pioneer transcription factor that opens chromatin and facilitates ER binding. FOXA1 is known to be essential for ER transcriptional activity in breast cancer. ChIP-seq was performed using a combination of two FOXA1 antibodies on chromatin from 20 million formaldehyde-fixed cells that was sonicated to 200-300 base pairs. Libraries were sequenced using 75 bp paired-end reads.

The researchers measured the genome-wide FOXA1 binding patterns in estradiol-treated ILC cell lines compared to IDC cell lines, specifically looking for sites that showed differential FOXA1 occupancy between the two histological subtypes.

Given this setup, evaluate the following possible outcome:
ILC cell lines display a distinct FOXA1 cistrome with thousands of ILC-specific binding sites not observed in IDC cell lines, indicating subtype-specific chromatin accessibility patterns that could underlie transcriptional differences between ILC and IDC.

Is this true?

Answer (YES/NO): YES